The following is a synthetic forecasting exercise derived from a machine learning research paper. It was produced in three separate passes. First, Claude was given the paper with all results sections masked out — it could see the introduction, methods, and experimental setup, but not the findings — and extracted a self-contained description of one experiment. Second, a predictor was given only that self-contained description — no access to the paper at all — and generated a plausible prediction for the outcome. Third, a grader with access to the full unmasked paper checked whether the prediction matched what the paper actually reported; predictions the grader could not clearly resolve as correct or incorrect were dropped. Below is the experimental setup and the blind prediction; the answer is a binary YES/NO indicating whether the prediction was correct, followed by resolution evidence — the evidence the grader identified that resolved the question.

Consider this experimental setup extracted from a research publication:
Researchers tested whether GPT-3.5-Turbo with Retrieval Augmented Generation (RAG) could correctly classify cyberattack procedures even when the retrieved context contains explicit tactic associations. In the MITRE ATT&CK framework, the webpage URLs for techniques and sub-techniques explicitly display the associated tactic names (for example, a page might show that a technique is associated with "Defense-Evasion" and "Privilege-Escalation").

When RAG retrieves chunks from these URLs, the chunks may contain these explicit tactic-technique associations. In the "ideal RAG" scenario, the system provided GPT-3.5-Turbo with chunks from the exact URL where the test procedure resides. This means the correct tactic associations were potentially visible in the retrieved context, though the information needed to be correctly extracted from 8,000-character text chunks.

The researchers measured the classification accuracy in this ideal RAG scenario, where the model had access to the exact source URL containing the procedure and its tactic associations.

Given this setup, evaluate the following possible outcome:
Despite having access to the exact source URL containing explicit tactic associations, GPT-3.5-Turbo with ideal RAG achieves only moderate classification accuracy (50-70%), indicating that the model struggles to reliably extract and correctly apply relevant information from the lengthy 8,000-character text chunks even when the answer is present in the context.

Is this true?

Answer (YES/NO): NO